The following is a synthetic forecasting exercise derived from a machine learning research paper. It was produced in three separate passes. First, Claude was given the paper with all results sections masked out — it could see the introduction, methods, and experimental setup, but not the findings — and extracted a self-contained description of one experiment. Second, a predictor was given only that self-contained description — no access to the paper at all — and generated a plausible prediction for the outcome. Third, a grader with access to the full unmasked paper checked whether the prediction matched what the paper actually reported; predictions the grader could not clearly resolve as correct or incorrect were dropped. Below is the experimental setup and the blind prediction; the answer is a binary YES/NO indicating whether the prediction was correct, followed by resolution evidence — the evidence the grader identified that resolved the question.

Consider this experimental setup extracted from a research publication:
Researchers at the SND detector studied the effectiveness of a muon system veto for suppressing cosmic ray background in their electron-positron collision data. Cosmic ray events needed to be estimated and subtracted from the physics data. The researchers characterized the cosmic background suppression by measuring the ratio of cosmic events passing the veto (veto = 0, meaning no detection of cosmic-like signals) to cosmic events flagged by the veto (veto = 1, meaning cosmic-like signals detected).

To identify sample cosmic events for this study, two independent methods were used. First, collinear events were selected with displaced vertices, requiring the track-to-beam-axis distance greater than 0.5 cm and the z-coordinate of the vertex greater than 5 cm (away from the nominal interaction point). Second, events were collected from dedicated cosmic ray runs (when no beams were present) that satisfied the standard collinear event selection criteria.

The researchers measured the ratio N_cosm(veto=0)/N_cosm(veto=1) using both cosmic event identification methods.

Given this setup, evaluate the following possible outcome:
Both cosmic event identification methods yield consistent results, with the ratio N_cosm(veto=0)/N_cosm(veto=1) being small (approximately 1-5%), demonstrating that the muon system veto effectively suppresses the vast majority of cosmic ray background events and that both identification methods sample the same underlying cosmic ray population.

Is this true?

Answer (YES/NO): YES